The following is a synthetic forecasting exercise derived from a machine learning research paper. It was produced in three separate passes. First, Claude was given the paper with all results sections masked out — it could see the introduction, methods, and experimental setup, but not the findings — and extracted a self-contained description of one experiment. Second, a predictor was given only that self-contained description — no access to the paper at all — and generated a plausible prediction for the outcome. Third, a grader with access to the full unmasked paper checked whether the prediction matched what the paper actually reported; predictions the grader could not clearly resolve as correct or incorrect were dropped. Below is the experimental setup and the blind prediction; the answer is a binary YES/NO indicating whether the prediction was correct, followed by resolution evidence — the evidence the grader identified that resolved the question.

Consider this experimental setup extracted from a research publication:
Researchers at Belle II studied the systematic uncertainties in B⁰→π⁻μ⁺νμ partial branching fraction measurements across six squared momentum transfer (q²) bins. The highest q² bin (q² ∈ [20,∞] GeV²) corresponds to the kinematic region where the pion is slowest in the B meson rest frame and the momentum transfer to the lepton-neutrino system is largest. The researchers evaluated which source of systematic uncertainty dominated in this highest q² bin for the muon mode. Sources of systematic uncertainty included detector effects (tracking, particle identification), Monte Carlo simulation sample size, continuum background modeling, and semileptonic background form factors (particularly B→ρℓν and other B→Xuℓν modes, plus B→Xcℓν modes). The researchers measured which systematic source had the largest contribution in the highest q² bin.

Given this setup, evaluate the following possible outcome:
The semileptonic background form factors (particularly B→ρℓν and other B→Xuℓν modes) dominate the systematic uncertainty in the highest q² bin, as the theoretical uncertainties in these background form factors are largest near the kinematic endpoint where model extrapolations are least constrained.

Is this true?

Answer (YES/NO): YES